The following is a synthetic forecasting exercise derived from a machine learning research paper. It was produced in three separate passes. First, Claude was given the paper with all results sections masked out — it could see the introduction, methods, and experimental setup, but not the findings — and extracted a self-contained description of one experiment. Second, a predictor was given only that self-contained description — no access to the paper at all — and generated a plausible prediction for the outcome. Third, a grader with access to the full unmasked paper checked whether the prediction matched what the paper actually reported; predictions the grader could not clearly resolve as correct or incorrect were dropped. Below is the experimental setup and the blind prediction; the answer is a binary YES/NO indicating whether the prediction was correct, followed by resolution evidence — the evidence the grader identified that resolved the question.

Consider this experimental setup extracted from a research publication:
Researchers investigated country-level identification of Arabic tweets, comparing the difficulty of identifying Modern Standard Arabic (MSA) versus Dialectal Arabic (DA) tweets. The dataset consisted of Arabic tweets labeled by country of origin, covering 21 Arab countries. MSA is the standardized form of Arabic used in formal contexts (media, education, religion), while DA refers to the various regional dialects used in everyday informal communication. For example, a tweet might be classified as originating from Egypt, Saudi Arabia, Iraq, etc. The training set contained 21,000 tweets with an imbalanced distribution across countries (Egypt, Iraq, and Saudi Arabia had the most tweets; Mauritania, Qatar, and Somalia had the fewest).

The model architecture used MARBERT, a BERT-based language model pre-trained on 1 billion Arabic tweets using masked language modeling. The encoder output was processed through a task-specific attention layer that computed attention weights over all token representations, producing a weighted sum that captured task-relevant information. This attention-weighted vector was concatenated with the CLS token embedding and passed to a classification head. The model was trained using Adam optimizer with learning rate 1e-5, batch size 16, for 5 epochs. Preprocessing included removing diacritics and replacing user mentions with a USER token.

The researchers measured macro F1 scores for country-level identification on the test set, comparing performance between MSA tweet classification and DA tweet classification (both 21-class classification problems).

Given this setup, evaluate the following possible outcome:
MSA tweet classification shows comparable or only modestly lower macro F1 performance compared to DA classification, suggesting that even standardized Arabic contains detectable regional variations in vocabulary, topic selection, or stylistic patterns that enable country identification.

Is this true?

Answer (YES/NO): NO